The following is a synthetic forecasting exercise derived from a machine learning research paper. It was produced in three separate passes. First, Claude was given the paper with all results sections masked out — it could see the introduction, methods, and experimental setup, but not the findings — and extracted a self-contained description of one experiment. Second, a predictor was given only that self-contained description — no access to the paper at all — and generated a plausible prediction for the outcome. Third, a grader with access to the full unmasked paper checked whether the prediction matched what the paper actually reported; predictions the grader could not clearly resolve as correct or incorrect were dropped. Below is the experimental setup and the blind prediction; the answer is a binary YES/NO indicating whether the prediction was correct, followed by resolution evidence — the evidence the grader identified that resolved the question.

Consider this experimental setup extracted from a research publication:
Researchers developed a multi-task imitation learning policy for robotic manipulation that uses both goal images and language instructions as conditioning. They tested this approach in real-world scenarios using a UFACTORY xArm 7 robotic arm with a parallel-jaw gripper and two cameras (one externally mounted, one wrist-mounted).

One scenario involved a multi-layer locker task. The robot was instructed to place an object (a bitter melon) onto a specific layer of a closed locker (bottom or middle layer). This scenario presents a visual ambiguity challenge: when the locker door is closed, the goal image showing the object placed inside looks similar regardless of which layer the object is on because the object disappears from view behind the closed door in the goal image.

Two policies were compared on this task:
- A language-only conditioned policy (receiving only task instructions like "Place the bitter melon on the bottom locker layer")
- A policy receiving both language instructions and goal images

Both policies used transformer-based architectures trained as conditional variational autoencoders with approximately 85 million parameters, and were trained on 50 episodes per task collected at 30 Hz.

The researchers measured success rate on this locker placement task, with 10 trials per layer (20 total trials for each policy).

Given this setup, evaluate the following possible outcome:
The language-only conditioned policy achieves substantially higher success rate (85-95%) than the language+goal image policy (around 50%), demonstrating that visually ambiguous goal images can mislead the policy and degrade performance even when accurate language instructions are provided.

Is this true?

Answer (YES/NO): NO